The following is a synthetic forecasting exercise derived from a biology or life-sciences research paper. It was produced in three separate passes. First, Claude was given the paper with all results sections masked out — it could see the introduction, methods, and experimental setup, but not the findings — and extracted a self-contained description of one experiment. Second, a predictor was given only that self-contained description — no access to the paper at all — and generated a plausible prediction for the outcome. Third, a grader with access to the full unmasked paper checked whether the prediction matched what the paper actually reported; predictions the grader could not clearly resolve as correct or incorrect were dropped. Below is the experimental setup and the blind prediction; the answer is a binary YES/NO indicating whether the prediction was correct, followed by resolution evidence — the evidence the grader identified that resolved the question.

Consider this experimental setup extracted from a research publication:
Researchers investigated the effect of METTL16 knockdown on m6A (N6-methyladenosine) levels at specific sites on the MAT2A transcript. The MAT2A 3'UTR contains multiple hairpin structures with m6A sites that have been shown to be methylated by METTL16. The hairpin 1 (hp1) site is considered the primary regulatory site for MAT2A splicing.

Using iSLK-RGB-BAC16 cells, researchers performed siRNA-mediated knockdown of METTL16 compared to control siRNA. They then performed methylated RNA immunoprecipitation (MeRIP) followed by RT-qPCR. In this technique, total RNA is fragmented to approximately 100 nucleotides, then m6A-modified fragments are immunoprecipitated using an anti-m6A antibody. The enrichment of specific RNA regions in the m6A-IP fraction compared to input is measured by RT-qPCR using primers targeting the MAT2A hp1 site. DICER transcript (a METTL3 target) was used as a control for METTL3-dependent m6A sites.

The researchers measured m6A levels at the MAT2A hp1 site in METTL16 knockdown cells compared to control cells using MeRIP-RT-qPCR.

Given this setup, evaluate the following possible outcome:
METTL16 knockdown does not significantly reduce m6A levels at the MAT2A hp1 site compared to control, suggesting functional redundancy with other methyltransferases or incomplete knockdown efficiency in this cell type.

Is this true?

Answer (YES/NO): NO